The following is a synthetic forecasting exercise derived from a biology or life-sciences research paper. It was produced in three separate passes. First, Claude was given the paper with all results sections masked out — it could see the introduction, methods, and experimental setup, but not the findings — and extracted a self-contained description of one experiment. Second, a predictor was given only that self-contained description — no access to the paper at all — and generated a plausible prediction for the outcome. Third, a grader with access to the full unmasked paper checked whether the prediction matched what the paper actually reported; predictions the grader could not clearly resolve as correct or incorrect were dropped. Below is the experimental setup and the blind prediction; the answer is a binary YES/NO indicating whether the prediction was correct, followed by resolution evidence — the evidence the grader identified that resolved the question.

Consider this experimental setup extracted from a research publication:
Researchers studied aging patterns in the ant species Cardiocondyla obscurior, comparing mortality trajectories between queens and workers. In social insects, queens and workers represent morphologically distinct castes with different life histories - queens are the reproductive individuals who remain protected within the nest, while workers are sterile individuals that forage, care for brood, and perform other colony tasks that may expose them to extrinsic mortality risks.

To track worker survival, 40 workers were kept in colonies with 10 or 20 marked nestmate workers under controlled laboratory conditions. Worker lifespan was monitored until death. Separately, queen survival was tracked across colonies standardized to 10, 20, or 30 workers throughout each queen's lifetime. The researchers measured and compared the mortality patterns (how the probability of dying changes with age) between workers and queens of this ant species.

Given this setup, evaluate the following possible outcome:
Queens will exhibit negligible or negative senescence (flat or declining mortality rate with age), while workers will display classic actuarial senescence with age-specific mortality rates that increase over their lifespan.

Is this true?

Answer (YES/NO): NO